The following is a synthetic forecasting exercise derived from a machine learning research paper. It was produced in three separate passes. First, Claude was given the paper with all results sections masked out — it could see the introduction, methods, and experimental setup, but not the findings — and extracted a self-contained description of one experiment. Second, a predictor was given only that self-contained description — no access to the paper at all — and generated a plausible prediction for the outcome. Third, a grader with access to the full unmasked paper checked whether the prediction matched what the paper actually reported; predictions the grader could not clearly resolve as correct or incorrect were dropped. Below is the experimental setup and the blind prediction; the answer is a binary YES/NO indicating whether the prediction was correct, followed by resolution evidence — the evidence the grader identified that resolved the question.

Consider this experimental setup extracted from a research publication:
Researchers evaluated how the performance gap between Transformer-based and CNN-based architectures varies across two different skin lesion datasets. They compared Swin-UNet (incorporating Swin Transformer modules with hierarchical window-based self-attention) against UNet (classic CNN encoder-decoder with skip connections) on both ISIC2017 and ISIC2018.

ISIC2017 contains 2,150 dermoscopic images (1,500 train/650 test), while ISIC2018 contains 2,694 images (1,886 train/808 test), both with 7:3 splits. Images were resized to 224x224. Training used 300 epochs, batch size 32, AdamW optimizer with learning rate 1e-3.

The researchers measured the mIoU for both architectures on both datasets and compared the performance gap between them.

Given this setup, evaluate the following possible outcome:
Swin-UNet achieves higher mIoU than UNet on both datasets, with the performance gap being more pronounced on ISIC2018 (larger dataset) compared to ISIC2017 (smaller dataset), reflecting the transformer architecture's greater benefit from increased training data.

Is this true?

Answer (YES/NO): NO